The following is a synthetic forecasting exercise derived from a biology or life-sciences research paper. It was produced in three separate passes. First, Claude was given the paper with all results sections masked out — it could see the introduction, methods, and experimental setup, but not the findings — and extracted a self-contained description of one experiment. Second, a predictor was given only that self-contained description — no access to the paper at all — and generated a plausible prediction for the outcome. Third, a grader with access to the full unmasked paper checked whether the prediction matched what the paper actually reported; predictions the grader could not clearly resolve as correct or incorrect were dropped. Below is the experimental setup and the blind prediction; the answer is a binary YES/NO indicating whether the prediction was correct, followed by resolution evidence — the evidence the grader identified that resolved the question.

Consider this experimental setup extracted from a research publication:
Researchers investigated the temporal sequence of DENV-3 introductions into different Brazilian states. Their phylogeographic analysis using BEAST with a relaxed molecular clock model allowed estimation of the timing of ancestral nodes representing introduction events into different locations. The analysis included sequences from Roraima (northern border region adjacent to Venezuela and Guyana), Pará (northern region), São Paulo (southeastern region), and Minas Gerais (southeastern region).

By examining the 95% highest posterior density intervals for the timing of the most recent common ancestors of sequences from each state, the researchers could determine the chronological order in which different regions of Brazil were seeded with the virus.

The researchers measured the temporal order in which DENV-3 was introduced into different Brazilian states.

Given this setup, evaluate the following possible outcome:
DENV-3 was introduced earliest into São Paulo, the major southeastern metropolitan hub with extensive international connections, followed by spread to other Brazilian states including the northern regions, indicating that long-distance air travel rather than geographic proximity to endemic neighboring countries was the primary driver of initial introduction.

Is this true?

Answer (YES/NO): NO